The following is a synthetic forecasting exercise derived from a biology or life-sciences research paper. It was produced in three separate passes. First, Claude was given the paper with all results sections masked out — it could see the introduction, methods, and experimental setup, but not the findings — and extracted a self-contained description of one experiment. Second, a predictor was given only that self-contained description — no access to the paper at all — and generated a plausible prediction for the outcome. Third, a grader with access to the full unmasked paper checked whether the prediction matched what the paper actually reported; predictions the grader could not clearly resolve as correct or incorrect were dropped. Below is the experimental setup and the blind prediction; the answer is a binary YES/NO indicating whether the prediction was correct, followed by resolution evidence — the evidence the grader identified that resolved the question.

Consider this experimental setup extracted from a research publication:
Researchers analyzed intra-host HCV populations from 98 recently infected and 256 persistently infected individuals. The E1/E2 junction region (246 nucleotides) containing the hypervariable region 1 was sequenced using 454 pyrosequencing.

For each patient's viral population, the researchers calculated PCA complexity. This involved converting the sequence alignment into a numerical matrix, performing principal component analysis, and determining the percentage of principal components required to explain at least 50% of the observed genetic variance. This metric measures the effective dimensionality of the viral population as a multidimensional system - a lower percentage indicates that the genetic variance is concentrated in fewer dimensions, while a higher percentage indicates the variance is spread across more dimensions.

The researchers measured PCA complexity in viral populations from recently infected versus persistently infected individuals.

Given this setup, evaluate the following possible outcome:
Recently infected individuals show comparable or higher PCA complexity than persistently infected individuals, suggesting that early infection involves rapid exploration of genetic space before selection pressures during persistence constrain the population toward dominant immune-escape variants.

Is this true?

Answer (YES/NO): YES